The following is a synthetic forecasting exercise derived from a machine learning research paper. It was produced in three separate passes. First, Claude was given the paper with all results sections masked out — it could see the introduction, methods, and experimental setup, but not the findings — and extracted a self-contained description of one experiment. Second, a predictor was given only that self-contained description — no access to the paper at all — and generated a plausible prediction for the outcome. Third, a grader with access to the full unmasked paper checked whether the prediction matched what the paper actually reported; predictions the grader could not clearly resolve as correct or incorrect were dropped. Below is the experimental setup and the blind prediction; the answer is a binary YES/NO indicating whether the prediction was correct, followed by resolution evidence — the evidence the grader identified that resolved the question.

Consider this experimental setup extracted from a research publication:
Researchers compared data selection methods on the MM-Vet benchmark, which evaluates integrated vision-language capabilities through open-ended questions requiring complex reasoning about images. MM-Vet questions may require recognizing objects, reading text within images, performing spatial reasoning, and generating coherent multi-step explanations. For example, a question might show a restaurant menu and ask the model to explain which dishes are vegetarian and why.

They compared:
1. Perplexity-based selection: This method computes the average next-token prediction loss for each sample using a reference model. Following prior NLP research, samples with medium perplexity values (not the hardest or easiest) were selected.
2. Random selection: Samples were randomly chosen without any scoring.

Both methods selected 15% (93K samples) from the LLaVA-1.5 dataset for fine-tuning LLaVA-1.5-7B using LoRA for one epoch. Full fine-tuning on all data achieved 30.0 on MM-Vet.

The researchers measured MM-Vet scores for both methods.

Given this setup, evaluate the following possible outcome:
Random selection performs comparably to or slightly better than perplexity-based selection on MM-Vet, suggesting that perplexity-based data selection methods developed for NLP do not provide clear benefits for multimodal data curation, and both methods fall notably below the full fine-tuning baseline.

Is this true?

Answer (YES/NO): NO